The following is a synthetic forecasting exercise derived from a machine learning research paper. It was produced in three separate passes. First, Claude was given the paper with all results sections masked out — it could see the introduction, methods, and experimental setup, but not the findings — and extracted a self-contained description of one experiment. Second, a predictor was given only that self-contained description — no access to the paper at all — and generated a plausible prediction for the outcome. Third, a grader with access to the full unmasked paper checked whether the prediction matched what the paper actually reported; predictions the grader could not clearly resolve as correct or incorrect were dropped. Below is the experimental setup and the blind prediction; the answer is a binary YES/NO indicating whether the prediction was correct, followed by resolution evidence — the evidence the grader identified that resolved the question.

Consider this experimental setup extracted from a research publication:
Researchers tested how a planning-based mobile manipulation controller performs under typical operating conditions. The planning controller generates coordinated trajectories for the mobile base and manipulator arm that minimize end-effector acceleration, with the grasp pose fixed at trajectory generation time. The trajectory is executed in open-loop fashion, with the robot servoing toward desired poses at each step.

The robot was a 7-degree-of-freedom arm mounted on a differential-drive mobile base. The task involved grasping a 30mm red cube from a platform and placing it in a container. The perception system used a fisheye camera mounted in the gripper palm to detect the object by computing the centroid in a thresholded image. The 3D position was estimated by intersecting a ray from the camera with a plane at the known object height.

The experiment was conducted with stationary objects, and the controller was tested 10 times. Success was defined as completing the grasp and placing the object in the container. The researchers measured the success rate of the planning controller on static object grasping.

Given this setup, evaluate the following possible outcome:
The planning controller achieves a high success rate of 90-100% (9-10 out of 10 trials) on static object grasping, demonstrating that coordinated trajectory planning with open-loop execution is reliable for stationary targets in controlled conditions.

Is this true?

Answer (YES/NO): NO